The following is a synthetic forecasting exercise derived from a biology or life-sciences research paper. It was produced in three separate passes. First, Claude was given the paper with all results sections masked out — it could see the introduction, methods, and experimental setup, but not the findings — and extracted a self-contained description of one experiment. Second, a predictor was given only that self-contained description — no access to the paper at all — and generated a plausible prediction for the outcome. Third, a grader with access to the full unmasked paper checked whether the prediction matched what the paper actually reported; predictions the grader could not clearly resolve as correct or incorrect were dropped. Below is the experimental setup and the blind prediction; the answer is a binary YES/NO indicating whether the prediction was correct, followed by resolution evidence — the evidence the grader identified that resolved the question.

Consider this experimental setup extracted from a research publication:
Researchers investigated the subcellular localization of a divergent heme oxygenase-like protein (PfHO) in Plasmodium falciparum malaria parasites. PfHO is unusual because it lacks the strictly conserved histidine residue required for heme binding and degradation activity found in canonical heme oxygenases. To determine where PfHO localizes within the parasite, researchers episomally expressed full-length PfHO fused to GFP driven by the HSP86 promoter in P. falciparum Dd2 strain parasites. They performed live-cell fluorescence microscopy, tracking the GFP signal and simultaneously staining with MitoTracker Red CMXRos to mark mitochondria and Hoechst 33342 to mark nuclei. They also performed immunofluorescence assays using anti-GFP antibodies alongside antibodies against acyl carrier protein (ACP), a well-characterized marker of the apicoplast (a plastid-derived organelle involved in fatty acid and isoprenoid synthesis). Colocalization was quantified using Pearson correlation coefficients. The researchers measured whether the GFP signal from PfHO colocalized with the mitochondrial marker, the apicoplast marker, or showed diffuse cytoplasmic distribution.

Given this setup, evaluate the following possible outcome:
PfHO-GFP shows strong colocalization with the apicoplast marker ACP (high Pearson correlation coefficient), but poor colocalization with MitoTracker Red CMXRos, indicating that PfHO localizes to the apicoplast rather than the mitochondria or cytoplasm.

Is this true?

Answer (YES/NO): YES